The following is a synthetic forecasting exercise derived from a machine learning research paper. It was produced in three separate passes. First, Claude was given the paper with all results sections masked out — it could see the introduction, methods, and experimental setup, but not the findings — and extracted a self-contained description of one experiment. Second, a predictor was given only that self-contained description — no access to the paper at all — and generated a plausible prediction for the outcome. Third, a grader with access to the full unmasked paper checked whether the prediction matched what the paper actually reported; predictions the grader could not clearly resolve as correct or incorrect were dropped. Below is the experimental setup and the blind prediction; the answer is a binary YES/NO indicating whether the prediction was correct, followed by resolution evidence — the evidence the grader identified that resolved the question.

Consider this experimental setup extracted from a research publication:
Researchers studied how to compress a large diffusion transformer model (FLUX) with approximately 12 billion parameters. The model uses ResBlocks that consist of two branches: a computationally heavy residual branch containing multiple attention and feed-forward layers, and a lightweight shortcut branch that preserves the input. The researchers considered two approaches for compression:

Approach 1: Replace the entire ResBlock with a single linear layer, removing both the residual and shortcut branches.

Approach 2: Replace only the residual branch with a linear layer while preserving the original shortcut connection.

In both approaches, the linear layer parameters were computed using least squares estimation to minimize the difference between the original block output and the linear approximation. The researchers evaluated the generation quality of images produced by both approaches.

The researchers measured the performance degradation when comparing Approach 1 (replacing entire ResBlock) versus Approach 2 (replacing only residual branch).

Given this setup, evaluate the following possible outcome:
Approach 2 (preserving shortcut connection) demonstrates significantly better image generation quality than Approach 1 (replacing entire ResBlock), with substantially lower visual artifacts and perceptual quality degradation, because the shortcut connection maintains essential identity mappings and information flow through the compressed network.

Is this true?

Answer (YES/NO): YES